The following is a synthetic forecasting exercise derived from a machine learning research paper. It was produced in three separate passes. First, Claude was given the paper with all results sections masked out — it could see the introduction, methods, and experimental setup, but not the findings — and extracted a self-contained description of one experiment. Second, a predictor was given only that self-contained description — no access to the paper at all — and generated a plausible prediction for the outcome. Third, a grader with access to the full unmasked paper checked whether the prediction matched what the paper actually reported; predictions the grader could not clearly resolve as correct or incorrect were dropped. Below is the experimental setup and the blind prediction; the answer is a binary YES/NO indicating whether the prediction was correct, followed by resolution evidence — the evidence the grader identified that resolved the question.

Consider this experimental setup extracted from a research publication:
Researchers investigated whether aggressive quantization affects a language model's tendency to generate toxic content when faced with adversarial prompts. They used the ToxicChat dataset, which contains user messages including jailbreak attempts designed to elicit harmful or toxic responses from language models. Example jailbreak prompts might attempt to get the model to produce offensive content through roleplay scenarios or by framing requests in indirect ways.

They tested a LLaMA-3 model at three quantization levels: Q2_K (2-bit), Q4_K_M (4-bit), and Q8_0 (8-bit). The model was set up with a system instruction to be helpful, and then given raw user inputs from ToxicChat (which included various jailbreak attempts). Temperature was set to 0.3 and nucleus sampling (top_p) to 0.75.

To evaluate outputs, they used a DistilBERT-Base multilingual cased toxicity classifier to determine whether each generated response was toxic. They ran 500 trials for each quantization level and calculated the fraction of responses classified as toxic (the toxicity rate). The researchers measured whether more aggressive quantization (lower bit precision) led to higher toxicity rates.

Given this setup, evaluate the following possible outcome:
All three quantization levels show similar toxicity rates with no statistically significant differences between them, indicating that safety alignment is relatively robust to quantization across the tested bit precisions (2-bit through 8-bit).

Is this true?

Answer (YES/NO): YES